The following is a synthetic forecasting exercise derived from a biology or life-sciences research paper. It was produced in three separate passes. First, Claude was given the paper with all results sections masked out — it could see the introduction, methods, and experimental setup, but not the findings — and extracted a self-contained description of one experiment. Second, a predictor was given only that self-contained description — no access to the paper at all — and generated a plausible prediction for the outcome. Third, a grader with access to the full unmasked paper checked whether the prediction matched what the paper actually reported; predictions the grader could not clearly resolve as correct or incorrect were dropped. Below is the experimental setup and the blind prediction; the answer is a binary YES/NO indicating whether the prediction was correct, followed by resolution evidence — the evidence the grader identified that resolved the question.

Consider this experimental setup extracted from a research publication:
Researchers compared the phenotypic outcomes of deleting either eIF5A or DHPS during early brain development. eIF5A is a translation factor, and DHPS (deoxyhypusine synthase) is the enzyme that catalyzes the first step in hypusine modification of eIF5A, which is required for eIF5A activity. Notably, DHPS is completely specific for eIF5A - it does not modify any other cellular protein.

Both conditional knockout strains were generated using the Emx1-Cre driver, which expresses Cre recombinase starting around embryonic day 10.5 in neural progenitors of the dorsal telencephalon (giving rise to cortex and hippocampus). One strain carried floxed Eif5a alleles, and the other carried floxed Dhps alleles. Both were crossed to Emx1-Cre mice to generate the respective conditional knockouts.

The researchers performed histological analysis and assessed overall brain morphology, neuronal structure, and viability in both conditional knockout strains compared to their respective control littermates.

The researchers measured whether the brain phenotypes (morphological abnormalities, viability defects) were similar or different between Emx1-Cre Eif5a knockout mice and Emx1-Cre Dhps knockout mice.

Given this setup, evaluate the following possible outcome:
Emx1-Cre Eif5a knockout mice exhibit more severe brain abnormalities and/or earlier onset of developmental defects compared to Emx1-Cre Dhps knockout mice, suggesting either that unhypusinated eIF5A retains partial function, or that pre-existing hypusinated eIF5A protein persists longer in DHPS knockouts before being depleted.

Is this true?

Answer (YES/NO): NO